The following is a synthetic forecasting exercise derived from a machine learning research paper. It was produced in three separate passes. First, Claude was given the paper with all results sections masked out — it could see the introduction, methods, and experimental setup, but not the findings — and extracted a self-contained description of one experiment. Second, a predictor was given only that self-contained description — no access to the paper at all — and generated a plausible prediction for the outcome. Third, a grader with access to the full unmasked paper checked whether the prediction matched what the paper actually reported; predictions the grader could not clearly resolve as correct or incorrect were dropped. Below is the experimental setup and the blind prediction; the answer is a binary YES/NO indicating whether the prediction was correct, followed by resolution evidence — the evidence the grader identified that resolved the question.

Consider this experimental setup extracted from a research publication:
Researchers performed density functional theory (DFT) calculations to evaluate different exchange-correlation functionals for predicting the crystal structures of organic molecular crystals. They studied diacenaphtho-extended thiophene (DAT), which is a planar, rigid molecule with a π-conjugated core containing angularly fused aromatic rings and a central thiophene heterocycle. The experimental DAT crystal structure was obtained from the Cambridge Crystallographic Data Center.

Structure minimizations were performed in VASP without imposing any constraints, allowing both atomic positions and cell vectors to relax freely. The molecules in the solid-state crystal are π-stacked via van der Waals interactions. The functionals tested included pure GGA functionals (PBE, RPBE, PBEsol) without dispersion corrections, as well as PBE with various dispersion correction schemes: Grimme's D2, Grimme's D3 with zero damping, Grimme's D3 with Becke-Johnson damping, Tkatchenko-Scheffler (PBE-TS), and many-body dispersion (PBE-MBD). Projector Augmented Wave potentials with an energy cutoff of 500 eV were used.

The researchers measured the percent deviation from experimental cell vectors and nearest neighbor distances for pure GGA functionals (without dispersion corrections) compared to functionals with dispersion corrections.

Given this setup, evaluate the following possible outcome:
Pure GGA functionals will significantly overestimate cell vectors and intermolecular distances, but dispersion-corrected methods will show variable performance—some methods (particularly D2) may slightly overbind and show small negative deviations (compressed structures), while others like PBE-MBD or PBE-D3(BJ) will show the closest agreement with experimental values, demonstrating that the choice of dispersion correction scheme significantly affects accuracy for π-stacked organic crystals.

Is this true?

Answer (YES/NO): NO